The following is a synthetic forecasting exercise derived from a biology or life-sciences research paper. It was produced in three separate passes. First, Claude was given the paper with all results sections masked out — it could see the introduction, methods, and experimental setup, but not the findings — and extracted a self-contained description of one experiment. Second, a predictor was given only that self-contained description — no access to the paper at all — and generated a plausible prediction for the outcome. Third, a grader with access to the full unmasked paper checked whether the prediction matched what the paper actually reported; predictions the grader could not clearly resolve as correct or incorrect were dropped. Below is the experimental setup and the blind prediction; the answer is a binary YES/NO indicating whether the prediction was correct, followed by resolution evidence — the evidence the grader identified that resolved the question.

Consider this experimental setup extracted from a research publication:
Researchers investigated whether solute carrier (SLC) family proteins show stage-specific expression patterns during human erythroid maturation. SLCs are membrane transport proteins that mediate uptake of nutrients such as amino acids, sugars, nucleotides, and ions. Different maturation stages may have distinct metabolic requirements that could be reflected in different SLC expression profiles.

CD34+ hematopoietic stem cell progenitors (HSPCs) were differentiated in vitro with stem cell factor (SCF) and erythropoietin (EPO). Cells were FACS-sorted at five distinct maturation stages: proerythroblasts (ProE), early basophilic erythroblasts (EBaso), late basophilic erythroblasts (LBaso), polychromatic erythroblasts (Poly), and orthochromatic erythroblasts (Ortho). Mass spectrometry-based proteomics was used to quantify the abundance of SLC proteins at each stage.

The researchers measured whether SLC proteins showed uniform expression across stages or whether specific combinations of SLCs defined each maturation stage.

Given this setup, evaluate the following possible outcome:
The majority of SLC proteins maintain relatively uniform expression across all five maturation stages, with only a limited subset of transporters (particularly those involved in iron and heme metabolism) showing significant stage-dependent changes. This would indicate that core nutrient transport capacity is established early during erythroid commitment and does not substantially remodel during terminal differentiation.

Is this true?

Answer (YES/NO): NO